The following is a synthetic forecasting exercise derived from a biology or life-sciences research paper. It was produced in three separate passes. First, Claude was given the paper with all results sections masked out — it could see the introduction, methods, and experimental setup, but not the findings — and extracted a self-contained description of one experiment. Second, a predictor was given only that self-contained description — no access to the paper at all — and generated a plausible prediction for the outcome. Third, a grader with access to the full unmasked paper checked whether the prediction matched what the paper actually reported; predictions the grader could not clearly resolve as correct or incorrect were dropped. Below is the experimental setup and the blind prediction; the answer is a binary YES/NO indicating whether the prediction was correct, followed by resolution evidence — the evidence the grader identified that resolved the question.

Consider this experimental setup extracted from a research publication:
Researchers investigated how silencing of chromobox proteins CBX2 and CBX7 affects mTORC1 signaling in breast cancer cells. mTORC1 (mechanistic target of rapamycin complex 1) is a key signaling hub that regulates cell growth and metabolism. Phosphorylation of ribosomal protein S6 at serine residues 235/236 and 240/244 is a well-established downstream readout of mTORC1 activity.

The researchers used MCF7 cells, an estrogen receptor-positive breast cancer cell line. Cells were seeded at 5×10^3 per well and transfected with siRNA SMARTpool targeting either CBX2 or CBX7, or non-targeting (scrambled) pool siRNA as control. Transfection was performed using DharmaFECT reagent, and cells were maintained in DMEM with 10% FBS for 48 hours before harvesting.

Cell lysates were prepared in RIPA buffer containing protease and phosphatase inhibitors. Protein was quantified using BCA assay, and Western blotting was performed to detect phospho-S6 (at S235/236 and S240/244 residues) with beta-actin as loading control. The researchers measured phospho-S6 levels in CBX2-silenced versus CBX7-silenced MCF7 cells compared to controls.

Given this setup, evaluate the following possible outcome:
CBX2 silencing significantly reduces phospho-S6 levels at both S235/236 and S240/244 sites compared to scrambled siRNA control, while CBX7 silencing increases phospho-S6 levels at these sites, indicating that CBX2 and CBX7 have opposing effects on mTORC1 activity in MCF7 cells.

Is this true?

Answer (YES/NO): YES